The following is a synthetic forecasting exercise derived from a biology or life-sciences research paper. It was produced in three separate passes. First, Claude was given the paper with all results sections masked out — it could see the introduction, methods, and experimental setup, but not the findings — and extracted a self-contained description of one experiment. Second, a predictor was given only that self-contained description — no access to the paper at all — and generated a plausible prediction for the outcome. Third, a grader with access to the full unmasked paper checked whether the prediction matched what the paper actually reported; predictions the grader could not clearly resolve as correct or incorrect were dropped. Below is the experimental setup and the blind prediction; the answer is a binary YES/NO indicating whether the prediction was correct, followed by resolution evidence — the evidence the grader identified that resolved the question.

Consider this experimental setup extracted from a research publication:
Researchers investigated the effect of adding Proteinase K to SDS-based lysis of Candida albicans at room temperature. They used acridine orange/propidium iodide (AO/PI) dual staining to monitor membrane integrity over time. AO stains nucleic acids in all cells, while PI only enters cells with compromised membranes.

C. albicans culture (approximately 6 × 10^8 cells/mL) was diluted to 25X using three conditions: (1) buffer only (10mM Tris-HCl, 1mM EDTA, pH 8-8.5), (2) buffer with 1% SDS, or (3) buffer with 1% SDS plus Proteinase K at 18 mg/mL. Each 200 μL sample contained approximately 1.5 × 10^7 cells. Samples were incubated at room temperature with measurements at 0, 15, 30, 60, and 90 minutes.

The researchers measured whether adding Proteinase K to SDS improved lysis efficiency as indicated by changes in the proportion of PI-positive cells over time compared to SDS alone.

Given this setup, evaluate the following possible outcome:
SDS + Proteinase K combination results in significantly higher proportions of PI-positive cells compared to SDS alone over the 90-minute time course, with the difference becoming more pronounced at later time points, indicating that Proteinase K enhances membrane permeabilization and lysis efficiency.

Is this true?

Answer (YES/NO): NO